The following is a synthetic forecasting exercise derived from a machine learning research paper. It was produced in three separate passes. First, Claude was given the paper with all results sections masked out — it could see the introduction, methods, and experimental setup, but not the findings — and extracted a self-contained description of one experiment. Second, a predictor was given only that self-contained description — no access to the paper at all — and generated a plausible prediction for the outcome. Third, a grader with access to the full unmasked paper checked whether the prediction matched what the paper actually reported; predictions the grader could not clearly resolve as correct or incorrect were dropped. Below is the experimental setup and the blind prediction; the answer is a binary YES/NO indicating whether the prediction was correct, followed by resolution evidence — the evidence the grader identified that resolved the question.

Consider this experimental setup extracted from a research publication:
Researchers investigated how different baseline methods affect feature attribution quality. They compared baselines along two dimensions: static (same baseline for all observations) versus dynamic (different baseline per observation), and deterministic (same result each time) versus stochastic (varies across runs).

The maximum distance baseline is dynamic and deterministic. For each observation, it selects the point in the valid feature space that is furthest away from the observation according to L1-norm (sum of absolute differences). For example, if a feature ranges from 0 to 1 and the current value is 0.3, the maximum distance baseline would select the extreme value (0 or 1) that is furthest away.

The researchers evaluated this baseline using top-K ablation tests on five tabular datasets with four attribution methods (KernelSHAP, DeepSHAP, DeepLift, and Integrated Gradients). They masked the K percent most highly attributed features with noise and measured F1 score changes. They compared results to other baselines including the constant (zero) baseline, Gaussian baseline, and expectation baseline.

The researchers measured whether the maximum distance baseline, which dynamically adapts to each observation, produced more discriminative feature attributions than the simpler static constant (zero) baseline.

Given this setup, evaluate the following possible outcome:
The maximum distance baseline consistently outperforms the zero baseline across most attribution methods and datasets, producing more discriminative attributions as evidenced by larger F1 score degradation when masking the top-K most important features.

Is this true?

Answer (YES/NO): NO